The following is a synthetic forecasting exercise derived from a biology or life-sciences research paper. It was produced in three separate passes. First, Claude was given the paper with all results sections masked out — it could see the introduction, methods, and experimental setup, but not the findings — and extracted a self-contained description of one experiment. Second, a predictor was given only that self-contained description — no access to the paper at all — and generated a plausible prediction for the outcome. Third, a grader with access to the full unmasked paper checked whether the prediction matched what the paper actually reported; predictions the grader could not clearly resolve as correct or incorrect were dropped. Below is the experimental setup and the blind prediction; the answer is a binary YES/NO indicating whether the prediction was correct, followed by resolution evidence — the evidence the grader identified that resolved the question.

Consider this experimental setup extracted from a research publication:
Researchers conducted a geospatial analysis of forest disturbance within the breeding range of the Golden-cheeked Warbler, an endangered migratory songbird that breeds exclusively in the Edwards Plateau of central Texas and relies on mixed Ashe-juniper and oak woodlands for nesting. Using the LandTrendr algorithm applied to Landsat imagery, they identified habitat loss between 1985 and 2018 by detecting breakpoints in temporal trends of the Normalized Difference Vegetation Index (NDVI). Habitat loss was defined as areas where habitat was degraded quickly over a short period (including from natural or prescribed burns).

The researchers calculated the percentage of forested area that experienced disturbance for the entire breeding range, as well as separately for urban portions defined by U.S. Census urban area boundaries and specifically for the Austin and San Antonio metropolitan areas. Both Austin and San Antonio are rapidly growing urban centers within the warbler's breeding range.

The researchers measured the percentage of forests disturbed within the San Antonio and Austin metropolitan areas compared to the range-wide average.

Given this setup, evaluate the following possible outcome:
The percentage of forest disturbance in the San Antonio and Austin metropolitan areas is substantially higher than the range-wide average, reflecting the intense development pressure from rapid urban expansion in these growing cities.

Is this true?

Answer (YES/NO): YES